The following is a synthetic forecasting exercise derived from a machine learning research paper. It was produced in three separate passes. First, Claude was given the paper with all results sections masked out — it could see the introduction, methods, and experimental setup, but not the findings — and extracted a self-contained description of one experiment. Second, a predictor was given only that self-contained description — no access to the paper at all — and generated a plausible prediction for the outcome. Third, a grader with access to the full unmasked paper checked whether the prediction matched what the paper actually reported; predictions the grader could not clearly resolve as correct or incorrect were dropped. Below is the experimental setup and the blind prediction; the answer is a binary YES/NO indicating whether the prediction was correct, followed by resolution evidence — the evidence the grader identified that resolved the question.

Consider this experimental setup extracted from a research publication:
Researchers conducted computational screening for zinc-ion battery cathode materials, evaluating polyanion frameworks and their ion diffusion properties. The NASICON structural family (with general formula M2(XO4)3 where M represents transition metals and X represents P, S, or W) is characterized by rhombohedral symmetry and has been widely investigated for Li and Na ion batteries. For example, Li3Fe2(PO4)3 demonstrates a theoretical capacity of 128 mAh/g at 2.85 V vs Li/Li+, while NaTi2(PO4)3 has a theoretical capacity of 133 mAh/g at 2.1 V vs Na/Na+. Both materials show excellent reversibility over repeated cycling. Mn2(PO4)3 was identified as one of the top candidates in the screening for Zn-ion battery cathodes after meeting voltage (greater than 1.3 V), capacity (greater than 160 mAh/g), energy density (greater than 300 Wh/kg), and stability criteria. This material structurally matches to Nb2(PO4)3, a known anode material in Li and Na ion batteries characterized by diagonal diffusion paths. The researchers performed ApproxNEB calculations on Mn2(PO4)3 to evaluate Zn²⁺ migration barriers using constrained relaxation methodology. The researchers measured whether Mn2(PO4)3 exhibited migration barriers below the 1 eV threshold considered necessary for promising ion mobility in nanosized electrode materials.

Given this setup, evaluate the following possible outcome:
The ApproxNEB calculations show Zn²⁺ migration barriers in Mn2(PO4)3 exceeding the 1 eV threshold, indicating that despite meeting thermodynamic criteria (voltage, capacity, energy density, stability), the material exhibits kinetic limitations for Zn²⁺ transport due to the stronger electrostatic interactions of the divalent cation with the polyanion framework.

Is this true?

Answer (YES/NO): NO